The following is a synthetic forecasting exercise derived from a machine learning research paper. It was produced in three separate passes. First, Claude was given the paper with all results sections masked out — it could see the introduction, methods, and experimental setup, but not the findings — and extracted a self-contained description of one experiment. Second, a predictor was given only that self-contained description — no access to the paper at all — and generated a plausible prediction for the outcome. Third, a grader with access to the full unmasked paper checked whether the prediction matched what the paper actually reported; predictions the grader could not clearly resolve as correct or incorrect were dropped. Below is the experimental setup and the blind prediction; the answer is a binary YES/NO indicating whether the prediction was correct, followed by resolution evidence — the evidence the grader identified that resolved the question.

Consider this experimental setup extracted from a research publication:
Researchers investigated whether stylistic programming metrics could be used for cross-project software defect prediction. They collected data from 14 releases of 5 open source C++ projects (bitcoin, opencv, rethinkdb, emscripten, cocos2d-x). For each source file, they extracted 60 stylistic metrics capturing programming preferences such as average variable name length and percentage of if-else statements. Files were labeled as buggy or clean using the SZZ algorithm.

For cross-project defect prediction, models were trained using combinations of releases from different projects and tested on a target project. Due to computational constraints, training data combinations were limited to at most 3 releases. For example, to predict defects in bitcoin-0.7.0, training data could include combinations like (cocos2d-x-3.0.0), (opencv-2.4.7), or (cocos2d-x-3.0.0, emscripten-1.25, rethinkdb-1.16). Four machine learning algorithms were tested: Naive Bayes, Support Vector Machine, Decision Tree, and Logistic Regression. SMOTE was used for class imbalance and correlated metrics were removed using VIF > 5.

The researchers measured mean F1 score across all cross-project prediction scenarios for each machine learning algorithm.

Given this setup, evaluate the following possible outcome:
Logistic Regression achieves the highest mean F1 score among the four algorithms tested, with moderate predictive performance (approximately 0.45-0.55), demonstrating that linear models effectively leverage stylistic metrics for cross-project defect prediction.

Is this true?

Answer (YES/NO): NO